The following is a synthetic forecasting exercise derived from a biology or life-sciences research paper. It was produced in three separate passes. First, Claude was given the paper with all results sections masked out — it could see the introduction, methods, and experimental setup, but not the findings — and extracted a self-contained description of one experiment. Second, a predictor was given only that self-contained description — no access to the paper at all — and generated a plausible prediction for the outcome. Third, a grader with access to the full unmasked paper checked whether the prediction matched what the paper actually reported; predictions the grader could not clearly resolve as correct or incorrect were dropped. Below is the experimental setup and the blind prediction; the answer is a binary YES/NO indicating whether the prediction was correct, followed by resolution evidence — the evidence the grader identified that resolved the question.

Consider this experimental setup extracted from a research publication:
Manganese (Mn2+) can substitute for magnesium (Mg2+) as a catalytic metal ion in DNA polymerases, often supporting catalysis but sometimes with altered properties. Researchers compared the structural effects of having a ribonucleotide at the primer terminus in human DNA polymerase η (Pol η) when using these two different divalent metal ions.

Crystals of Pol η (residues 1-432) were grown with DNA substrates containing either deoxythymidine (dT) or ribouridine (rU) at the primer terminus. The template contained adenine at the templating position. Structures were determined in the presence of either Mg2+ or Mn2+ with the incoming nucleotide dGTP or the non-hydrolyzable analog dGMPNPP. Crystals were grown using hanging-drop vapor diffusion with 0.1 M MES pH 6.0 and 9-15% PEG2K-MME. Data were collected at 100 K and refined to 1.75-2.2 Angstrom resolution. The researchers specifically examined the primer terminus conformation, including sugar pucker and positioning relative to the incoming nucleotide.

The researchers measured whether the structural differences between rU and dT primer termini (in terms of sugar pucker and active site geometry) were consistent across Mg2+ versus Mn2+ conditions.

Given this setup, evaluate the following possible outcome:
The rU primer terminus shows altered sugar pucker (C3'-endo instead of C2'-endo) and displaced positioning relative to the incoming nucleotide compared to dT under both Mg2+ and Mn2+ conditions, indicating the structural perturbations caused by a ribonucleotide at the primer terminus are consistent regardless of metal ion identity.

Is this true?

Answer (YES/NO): NO